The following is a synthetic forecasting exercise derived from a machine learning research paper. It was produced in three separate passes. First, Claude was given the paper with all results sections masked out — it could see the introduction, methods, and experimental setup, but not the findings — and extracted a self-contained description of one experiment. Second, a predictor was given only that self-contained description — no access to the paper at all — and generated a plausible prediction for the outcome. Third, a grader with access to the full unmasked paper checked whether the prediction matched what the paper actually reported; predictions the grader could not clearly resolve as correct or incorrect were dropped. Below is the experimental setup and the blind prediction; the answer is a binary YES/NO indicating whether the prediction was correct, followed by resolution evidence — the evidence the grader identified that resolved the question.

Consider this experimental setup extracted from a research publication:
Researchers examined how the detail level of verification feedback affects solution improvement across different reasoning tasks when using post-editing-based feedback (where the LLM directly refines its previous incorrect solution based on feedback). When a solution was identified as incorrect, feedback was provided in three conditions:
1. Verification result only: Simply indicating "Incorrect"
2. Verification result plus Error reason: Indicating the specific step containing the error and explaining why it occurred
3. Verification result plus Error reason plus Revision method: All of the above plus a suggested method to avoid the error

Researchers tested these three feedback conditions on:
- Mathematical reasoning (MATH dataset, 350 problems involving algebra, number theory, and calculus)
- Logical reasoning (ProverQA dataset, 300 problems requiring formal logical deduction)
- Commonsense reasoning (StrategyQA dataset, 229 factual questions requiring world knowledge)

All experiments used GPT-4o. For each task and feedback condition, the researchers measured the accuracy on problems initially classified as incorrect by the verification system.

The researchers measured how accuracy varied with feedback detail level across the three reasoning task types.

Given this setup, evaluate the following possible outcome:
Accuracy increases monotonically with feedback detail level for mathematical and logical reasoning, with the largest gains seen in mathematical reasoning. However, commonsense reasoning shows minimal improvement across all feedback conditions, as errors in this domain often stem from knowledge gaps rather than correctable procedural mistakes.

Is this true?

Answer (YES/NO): NO